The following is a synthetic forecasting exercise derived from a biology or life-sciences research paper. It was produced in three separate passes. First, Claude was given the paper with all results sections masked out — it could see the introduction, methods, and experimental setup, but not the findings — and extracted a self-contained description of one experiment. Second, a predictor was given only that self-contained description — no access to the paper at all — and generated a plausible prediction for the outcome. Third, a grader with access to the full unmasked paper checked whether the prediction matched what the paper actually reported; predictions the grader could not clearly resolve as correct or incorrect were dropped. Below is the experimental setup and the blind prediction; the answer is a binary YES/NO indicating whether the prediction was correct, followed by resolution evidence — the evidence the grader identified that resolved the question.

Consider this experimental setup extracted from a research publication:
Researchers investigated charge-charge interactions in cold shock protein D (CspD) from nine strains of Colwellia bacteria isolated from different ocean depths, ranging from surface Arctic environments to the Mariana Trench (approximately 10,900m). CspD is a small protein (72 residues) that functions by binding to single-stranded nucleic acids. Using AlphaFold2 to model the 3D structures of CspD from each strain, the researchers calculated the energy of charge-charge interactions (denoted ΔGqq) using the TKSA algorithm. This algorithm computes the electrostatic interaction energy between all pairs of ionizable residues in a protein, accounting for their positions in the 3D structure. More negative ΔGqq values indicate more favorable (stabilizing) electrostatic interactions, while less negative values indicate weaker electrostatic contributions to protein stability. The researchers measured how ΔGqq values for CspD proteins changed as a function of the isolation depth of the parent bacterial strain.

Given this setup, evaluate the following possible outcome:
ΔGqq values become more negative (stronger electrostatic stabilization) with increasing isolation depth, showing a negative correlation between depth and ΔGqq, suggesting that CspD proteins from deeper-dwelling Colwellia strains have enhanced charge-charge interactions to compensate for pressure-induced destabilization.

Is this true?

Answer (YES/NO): YES